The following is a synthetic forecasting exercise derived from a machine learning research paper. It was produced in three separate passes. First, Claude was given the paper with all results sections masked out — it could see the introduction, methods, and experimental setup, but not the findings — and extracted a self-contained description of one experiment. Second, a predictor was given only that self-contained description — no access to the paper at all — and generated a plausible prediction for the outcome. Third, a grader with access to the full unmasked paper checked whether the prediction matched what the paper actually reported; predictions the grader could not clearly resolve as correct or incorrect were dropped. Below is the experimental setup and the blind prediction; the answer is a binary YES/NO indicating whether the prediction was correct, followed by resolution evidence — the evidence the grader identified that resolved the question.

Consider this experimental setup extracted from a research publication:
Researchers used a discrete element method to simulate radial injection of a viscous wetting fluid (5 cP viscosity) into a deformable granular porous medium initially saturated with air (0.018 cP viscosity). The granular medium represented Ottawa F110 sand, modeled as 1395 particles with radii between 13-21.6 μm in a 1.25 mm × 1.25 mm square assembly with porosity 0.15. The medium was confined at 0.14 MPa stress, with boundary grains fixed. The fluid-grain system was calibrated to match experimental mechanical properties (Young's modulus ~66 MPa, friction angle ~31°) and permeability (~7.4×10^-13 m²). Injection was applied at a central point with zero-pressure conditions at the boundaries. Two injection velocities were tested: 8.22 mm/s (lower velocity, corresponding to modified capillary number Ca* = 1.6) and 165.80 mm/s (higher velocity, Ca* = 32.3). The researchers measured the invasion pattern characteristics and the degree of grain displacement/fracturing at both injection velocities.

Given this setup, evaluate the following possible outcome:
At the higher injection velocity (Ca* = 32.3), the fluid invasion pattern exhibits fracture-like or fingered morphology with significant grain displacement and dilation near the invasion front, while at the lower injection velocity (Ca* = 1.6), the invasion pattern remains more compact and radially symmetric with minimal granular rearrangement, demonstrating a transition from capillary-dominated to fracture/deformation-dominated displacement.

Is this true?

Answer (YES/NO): NO